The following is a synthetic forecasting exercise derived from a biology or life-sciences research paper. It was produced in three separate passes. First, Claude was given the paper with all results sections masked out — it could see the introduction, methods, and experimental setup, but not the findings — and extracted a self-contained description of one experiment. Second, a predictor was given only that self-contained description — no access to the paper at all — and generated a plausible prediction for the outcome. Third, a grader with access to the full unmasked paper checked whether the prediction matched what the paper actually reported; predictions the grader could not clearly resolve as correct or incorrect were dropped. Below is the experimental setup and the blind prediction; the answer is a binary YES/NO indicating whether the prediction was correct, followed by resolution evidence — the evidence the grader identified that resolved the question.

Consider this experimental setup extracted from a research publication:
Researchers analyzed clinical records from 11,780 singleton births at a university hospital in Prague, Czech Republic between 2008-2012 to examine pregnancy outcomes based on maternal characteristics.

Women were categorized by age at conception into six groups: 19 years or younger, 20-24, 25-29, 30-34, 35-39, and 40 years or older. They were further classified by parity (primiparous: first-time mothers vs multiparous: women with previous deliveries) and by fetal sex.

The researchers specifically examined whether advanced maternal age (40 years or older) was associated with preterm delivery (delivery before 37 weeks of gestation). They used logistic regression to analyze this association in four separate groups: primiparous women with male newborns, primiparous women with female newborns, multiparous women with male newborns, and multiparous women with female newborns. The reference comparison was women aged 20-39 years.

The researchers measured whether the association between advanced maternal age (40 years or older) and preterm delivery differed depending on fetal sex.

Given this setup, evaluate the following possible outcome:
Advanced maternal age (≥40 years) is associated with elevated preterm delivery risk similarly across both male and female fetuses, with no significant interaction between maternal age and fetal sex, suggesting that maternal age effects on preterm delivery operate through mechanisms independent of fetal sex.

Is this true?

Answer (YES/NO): NO